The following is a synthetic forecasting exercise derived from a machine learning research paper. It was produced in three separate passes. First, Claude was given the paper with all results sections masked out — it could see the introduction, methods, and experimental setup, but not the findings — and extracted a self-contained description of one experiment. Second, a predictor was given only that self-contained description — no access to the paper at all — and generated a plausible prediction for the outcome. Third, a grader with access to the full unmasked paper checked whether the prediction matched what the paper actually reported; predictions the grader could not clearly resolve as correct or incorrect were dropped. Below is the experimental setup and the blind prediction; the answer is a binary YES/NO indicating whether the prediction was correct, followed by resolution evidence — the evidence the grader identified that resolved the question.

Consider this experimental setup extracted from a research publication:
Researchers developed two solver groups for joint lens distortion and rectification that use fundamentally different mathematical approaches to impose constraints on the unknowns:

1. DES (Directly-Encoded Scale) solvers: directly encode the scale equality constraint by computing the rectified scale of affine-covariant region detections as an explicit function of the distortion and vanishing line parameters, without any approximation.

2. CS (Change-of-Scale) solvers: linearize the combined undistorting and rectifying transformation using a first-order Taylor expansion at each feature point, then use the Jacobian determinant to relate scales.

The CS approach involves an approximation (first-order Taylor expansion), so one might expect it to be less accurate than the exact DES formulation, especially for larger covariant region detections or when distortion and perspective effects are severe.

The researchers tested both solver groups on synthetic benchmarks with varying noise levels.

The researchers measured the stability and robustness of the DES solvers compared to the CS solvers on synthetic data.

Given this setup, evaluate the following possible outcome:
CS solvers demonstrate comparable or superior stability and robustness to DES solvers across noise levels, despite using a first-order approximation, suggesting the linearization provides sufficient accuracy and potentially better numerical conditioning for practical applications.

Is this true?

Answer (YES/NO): YES